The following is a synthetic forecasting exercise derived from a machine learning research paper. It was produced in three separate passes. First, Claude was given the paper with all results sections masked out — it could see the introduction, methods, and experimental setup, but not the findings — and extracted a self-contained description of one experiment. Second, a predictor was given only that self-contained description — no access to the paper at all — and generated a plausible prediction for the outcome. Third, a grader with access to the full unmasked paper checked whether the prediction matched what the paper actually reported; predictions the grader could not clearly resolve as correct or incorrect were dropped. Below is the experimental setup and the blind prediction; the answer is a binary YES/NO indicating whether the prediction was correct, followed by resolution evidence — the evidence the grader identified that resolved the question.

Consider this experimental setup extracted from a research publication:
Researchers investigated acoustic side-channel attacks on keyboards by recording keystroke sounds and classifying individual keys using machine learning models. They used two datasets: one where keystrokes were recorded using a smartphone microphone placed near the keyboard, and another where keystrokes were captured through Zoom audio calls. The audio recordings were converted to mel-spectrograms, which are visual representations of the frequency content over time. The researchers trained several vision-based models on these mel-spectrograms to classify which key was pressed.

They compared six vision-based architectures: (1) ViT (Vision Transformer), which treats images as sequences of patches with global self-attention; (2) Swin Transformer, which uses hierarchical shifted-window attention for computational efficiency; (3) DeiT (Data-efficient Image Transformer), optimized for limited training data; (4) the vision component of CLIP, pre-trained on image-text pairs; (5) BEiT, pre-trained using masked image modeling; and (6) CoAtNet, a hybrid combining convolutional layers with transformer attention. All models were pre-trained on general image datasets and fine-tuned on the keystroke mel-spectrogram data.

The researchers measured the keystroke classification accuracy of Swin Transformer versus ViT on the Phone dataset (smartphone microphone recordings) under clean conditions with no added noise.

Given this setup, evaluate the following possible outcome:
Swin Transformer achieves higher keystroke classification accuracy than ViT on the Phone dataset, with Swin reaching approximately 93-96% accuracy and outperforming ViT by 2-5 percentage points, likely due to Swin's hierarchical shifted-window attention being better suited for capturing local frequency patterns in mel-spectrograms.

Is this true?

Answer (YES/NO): NO